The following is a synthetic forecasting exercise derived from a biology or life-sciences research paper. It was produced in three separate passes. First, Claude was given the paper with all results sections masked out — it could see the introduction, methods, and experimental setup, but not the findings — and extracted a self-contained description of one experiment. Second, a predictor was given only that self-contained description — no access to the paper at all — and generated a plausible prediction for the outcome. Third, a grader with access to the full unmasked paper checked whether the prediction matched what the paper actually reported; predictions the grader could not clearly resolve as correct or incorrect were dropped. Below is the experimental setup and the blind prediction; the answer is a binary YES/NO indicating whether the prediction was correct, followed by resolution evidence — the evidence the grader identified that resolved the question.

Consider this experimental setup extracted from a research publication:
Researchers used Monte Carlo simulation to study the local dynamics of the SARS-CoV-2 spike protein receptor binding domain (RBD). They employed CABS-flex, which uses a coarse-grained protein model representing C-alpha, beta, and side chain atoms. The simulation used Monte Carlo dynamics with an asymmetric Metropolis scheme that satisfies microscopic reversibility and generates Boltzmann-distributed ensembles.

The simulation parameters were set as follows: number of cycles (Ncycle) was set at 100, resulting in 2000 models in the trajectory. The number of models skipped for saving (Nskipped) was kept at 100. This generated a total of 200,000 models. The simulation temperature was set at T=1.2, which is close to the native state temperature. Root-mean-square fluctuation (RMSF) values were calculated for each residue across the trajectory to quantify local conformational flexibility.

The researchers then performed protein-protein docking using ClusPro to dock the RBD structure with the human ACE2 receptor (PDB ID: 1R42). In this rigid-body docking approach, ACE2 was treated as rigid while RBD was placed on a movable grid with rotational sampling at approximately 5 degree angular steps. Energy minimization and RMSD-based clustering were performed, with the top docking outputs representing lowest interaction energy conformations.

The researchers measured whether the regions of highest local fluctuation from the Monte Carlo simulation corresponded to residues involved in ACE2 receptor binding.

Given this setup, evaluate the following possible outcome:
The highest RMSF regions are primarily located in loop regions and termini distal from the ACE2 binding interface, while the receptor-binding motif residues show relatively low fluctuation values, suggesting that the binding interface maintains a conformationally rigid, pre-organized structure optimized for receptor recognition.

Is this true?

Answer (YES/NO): NO